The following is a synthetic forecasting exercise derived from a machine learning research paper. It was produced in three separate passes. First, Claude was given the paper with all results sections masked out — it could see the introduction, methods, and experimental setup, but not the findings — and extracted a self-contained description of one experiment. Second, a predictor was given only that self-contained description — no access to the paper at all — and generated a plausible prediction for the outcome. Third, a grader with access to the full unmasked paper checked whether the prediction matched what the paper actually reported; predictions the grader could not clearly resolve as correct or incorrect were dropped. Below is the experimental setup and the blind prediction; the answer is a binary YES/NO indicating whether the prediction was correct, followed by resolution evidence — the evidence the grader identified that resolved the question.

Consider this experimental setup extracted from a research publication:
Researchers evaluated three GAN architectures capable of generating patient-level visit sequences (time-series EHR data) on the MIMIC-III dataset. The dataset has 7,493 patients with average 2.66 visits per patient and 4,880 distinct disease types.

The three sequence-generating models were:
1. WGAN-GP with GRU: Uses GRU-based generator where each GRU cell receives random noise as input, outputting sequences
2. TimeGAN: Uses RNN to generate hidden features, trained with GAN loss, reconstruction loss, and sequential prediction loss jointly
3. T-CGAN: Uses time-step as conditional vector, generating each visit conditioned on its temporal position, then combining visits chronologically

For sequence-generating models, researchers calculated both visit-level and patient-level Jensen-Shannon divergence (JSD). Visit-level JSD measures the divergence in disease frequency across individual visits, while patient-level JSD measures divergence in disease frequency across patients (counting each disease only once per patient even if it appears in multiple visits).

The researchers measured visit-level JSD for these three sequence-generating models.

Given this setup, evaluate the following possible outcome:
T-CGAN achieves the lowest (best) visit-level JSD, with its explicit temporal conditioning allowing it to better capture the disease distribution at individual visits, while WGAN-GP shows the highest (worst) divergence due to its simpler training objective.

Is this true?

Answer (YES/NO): NO